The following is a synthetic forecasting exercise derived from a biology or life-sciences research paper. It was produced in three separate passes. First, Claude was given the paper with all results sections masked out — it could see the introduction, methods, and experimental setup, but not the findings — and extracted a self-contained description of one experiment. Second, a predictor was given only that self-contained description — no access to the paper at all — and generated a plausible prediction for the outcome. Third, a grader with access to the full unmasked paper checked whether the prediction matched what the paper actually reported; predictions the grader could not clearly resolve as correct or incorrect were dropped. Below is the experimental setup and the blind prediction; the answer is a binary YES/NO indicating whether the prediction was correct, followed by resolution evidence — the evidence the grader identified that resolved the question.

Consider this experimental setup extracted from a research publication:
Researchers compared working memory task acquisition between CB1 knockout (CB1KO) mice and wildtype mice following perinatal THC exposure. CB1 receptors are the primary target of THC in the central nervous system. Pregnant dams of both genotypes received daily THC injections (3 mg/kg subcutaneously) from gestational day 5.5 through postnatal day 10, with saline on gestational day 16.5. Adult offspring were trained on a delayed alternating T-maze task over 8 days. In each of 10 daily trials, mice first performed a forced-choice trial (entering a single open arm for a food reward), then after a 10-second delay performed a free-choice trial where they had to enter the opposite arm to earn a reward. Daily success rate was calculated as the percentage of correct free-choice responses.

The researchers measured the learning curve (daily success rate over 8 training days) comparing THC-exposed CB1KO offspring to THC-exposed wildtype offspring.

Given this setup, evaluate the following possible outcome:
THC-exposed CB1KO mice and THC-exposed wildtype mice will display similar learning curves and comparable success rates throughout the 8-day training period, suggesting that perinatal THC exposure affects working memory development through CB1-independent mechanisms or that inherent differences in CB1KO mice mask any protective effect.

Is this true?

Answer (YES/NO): NO